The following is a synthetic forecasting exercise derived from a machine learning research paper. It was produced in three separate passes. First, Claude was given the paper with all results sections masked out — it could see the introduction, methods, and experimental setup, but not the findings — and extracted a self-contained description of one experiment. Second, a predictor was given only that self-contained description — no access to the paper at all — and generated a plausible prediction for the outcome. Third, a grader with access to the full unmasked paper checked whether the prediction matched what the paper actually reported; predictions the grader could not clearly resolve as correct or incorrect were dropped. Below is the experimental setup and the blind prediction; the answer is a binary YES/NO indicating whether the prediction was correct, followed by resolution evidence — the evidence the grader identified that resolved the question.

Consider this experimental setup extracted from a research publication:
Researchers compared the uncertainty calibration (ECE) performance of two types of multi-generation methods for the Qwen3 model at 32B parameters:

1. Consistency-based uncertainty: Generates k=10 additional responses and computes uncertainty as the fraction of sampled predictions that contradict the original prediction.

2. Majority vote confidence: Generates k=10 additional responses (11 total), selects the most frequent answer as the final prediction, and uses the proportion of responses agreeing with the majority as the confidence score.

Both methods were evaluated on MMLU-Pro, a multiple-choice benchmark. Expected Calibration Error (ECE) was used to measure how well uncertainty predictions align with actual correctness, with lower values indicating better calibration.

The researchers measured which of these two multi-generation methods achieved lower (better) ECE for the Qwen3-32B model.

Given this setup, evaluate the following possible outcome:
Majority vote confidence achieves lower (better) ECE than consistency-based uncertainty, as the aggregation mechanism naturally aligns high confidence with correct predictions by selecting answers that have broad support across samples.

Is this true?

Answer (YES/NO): NO